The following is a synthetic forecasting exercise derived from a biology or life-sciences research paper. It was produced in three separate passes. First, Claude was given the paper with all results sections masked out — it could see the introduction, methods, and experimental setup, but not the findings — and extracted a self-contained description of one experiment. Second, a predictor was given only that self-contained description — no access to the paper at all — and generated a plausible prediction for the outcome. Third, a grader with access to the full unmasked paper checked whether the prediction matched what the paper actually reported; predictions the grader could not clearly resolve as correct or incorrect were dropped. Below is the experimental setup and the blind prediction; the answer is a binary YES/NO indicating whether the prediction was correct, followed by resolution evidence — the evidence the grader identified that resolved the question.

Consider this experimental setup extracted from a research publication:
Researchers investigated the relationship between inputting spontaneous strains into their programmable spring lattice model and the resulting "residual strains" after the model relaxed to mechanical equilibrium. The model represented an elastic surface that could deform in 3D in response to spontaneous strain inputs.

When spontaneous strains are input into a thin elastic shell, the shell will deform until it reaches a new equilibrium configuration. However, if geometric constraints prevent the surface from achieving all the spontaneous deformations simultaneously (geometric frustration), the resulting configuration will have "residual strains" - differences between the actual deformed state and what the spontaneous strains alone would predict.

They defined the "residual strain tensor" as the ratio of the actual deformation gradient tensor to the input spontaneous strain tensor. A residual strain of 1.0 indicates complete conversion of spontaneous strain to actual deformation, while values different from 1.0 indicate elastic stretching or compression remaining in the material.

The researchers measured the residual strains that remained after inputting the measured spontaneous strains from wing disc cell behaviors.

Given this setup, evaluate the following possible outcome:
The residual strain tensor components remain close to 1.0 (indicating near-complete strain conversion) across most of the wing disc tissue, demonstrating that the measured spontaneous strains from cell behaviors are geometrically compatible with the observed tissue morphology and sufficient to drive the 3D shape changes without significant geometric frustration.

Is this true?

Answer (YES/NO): NO